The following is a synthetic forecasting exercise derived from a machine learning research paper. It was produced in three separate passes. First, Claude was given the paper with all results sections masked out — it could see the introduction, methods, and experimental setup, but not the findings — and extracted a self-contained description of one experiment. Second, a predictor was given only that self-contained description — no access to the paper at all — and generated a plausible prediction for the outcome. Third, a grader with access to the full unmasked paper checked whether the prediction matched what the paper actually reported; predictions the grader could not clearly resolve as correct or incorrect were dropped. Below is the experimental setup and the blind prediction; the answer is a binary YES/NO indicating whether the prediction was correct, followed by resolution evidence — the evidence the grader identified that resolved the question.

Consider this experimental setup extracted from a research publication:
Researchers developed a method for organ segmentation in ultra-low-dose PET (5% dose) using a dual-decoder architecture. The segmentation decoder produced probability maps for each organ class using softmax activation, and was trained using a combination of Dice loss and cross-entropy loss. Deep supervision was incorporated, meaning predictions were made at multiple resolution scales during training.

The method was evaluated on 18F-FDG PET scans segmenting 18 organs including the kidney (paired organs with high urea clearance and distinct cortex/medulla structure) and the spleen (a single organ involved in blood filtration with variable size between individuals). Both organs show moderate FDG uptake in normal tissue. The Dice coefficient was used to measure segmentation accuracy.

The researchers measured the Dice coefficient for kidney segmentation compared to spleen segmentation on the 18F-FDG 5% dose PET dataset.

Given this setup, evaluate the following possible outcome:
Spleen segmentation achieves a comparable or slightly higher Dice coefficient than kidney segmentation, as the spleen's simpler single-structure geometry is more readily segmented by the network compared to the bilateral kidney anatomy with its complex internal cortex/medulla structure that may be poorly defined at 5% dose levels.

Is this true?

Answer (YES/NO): YES